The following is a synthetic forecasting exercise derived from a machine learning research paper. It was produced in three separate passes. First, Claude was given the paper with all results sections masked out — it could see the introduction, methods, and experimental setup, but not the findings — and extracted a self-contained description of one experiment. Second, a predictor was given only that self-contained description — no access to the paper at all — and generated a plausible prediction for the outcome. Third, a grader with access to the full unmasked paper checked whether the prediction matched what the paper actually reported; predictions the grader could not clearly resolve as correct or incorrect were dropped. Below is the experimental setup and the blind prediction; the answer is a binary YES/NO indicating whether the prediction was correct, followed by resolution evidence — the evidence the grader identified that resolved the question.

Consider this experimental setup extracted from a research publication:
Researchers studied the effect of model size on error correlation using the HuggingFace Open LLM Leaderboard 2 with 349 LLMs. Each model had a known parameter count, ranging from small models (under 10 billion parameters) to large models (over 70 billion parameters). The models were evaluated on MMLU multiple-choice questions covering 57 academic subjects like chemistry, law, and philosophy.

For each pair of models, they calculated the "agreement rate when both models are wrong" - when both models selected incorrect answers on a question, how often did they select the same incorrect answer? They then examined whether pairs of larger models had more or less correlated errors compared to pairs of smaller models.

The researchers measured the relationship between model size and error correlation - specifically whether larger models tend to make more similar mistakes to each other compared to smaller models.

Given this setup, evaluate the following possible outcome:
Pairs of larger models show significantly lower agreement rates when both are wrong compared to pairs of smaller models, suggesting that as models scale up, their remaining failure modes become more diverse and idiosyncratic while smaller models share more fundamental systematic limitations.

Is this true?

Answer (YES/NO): NO